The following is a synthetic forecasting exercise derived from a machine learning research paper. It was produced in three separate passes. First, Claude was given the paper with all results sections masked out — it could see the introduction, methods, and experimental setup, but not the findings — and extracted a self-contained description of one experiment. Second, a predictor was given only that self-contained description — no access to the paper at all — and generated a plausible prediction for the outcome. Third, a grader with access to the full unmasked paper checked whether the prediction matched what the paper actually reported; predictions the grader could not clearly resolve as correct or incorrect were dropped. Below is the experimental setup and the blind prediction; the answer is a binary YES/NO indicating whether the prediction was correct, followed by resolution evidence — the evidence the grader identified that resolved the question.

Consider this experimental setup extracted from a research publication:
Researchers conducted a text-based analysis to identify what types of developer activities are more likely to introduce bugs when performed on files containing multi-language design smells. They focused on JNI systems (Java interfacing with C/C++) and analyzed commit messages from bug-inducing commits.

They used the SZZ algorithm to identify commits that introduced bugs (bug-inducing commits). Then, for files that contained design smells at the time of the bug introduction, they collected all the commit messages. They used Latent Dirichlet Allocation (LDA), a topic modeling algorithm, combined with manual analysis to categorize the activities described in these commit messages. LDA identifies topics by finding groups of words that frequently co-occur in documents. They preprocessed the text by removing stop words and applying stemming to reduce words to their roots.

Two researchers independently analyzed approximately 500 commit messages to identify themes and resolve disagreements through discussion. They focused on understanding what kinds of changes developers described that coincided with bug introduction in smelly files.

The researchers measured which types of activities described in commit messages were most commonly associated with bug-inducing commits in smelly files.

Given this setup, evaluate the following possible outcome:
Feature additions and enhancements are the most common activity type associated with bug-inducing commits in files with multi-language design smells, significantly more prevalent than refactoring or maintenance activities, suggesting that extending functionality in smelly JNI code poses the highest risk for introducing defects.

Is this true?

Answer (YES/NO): NO